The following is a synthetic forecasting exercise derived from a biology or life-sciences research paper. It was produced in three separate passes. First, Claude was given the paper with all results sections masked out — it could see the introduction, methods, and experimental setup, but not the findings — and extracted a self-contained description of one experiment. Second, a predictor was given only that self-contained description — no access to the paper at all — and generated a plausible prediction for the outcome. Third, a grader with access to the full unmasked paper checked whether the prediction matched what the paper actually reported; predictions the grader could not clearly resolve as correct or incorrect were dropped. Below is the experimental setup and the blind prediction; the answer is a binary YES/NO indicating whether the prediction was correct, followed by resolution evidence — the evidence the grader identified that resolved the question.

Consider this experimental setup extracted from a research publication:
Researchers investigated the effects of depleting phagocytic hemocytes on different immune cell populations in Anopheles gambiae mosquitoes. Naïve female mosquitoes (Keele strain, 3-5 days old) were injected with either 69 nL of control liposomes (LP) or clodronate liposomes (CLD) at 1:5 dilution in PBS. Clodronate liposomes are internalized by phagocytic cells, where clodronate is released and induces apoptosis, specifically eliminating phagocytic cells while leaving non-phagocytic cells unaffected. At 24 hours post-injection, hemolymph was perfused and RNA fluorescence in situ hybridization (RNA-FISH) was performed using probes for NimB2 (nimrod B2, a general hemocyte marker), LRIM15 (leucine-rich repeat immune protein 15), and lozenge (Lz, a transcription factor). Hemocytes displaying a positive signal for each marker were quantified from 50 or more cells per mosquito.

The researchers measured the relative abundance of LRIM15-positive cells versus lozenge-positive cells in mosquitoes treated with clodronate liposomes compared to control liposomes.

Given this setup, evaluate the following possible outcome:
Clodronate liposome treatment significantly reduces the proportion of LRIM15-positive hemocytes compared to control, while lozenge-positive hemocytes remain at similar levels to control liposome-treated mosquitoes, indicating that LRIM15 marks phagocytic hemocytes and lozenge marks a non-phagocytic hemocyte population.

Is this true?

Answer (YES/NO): NO